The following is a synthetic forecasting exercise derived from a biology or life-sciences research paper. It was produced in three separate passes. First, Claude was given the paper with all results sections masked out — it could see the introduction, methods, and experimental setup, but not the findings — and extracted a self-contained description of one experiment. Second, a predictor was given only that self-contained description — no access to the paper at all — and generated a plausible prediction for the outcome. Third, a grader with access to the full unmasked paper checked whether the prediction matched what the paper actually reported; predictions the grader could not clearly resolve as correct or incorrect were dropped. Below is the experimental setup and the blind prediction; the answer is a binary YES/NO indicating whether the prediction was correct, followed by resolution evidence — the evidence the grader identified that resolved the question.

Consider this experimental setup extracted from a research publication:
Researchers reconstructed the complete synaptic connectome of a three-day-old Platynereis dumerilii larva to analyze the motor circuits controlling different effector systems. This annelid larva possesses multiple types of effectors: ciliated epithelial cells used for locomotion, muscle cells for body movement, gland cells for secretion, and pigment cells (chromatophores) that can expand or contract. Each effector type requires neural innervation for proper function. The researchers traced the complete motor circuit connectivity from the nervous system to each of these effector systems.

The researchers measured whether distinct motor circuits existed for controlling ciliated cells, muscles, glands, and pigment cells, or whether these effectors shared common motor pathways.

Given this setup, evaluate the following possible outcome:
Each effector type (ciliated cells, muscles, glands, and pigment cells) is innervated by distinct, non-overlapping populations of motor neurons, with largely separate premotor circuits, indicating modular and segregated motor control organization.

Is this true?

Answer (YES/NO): NO